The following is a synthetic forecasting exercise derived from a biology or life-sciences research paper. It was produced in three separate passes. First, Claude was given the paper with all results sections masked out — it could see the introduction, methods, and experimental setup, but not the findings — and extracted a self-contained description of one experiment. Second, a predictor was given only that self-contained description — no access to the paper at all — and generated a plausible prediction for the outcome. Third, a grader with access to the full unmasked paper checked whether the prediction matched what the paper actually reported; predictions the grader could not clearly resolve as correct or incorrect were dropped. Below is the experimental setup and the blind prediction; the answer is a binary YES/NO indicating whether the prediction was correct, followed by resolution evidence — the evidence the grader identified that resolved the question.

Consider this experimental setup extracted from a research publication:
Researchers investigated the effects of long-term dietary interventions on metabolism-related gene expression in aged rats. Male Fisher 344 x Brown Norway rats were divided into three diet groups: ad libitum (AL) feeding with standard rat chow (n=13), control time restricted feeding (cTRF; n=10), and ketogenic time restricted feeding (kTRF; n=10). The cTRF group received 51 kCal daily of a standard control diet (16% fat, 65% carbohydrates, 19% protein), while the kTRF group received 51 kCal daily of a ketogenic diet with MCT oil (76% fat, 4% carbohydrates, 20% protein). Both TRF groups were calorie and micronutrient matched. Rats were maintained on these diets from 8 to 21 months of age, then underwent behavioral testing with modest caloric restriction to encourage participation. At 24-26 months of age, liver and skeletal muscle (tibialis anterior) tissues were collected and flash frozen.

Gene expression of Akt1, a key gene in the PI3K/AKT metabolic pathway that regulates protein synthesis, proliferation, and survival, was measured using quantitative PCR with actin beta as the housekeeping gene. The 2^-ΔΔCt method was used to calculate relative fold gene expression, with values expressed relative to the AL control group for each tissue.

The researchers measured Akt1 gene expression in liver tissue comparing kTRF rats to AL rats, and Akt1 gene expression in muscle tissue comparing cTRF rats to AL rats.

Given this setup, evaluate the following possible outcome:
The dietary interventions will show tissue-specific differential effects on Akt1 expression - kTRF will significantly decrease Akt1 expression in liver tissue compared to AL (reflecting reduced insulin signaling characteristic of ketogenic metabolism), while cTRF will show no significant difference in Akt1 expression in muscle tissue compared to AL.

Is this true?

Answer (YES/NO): YES